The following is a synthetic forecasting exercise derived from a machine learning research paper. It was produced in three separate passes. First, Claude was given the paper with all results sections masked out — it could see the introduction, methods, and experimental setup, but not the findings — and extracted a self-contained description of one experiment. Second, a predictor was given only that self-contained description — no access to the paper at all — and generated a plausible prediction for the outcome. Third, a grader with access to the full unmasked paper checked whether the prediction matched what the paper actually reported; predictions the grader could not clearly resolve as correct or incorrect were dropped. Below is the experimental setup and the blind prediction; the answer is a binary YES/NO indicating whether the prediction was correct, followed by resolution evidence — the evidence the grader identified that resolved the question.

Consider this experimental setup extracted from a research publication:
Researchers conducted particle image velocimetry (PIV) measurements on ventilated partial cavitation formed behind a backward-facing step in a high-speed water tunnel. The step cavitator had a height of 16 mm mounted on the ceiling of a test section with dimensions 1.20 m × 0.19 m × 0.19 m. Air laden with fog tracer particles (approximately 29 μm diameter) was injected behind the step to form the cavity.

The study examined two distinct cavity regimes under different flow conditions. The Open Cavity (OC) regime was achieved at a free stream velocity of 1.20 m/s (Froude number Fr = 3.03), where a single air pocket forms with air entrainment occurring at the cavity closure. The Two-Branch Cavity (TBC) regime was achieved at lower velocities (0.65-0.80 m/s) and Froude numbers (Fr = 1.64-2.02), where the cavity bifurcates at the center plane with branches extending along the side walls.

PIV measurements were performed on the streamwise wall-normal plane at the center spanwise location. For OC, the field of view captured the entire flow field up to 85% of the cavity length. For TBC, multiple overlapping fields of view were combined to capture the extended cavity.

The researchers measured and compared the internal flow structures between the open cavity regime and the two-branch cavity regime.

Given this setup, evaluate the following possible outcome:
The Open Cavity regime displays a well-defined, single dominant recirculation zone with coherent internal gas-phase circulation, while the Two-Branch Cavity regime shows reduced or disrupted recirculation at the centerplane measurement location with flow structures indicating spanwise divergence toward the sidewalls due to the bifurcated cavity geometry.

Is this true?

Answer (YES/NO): NO